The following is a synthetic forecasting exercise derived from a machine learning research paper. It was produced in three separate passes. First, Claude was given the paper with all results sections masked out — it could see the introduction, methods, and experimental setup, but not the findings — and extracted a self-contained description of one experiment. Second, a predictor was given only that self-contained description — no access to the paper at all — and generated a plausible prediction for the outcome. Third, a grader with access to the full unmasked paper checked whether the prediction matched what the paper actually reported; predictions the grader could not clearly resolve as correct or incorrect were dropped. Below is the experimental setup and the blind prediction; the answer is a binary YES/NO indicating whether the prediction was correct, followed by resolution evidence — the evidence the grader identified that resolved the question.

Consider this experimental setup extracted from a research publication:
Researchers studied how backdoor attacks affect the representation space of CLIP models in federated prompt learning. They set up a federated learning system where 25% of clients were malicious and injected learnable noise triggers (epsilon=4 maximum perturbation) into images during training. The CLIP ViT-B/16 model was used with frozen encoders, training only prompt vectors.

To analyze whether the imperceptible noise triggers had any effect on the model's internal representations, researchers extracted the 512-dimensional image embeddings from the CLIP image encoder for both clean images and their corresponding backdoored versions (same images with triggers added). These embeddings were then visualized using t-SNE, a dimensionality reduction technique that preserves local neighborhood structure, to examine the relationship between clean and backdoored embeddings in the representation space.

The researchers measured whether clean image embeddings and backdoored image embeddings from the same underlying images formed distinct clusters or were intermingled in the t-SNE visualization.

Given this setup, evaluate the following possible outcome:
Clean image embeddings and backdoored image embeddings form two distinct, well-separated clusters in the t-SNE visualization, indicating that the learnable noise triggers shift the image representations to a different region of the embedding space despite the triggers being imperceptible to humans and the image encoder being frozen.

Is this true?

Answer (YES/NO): YES